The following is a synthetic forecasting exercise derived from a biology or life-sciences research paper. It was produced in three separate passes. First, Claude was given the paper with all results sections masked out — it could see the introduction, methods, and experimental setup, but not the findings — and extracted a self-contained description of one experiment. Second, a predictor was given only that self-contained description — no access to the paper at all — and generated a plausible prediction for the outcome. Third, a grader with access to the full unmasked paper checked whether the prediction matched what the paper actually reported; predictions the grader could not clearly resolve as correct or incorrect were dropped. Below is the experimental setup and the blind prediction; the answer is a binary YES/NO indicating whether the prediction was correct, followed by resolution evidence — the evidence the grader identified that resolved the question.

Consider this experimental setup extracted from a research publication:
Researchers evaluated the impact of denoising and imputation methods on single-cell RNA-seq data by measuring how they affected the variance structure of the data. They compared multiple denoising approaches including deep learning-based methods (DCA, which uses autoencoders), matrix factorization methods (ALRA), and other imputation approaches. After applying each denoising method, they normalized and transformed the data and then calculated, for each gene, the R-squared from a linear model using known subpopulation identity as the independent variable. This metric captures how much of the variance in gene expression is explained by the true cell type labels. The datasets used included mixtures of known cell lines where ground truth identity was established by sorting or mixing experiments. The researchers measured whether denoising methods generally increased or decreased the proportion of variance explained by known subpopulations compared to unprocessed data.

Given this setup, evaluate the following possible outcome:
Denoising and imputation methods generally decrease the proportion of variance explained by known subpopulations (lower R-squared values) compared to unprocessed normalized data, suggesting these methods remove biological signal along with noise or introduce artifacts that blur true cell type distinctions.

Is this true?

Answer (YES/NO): NO